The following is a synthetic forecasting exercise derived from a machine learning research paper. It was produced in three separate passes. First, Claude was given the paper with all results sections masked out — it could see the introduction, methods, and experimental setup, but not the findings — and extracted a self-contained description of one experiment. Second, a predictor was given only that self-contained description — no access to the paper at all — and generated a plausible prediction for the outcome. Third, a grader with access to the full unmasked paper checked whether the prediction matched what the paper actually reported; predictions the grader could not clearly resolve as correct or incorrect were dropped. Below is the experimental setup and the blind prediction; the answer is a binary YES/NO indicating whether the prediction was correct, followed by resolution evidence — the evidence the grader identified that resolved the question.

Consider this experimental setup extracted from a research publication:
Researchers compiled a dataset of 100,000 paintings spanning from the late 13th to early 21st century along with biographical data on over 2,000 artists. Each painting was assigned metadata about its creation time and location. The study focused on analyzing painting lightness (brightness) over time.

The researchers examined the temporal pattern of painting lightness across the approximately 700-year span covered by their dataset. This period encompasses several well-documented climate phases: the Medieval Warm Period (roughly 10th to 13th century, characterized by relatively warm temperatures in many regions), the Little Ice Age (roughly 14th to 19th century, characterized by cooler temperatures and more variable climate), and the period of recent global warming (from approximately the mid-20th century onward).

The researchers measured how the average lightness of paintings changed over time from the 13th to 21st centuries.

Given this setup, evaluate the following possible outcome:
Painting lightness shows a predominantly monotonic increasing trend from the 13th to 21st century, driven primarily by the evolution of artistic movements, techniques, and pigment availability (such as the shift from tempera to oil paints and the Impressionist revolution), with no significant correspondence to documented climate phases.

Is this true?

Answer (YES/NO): NO